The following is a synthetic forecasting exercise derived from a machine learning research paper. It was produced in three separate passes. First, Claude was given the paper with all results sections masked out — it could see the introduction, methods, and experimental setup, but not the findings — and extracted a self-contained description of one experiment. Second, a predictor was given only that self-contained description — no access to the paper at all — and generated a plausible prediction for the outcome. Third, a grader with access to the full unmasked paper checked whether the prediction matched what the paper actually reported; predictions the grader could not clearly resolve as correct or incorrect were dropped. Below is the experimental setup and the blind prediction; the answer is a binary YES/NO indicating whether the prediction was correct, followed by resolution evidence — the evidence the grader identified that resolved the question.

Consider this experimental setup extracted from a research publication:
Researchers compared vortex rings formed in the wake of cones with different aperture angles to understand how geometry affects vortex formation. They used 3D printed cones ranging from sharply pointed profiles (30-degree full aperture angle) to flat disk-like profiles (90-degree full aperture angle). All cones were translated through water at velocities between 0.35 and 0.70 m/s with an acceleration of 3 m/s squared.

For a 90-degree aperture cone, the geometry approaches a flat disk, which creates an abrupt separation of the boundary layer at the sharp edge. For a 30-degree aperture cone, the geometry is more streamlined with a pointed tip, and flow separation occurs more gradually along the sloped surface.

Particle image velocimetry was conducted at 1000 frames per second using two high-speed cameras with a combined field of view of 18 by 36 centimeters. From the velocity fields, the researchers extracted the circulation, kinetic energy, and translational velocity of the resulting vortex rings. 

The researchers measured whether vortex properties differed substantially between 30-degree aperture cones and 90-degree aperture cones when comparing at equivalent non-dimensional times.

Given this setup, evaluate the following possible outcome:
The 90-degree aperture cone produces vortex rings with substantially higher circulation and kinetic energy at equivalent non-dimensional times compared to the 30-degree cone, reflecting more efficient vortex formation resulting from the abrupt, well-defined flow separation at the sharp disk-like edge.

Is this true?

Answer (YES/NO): NO